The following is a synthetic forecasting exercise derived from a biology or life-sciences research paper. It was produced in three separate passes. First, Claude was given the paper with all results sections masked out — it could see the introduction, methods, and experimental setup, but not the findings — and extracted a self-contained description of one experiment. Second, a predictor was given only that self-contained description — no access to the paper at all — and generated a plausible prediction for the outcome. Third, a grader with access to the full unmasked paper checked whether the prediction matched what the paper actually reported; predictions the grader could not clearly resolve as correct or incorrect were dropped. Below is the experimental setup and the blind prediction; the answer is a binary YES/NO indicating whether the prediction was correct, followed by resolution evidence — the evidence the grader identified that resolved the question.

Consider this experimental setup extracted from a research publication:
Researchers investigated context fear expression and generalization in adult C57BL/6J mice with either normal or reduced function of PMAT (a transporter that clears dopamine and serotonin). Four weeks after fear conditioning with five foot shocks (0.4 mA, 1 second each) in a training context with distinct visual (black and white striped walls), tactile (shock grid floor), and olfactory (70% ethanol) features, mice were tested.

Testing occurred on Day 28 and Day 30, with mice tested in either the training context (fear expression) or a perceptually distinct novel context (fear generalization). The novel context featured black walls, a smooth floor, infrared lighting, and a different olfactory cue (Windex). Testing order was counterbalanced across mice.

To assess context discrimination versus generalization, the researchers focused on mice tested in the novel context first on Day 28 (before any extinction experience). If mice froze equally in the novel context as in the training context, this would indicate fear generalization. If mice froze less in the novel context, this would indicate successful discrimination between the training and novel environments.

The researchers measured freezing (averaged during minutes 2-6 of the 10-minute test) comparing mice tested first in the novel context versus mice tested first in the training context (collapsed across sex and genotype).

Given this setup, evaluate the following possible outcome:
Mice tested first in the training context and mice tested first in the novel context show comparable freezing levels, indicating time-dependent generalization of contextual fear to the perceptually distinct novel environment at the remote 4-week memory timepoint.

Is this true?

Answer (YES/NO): NO